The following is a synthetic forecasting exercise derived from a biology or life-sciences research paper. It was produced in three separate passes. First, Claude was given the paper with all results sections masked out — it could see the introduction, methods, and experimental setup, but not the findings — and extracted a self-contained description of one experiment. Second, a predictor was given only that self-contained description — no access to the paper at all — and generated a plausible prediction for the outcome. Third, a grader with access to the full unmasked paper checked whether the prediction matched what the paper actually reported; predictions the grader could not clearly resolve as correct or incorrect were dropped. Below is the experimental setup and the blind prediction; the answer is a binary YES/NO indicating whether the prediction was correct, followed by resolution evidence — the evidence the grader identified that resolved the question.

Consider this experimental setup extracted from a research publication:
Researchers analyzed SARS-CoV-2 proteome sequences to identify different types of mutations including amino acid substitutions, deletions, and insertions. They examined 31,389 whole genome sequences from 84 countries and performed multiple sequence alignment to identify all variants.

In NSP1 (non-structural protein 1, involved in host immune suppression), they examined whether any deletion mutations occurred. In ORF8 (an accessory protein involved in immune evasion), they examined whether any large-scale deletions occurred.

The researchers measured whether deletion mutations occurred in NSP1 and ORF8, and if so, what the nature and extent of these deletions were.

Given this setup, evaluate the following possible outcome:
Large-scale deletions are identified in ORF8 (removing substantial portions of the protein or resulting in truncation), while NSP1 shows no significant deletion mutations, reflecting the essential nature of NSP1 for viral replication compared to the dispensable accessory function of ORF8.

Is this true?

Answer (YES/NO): NO